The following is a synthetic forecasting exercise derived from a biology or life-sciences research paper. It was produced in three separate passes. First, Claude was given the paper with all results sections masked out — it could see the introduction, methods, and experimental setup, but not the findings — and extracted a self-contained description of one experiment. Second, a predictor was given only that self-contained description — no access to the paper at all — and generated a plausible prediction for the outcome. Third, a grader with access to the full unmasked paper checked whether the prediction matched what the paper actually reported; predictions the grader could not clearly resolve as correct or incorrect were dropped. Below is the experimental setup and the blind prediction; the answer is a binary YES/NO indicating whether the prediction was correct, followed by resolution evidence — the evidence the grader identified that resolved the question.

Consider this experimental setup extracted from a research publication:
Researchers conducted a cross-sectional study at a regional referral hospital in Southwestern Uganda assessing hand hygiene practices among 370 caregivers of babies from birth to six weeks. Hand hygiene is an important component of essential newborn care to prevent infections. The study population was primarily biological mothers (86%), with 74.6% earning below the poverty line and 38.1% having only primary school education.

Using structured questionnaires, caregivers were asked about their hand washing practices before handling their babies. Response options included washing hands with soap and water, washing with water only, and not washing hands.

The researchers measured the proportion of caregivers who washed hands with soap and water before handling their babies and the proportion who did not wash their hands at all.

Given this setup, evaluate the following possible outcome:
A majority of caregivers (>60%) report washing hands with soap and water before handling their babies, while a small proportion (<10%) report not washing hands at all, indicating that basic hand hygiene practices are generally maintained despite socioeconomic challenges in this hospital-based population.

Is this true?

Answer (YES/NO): NO